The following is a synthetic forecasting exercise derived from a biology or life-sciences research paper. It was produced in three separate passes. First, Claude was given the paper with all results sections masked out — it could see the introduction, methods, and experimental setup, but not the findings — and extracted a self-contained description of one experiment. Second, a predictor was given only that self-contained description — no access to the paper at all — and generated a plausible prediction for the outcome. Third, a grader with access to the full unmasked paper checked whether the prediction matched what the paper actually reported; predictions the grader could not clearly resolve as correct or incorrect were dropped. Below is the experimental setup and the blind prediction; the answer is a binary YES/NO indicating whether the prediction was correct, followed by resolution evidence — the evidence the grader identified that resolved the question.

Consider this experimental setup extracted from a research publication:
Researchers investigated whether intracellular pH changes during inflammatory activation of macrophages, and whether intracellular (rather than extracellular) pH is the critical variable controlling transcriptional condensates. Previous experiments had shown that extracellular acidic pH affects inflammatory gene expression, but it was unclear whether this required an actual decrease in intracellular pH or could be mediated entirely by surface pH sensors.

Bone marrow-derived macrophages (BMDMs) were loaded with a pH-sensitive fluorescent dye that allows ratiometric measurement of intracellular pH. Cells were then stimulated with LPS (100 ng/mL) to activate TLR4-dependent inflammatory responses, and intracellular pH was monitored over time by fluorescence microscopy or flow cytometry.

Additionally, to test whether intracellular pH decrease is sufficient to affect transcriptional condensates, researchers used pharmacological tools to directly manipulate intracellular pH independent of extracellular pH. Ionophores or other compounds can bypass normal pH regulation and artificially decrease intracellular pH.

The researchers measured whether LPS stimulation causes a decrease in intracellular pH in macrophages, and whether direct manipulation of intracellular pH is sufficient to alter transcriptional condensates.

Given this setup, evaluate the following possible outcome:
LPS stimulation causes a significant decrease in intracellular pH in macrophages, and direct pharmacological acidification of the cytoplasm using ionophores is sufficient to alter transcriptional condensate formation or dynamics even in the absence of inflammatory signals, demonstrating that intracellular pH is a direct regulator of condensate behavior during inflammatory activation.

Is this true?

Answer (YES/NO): YES